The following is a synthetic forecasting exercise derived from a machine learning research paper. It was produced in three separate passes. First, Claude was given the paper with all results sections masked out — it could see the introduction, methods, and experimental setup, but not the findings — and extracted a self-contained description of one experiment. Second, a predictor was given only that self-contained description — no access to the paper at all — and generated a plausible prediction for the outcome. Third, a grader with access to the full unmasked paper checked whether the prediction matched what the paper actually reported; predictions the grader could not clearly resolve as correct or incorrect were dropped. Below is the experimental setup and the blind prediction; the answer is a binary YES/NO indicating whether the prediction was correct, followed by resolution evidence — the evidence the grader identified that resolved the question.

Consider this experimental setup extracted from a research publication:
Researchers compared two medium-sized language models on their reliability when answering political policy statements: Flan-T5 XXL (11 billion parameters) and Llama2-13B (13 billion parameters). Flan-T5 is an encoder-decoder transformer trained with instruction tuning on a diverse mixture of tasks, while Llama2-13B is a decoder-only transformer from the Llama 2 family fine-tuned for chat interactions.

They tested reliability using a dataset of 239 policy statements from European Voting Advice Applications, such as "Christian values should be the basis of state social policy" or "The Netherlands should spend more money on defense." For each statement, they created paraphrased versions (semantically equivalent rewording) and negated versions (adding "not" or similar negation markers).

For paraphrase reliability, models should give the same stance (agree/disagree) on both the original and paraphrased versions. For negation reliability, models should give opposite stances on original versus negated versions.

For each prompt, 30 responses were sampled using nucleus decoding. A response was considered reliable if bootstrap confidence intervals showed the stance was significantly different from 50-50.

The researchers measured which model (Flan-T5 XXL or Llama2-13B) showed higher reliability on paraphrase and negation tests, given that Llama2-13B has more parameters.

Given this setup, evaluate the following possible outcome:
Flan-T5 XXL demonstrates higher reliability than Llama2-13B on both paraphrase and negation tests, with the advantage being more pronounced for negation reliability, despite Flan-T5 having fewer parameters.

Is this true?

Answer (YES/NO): NO